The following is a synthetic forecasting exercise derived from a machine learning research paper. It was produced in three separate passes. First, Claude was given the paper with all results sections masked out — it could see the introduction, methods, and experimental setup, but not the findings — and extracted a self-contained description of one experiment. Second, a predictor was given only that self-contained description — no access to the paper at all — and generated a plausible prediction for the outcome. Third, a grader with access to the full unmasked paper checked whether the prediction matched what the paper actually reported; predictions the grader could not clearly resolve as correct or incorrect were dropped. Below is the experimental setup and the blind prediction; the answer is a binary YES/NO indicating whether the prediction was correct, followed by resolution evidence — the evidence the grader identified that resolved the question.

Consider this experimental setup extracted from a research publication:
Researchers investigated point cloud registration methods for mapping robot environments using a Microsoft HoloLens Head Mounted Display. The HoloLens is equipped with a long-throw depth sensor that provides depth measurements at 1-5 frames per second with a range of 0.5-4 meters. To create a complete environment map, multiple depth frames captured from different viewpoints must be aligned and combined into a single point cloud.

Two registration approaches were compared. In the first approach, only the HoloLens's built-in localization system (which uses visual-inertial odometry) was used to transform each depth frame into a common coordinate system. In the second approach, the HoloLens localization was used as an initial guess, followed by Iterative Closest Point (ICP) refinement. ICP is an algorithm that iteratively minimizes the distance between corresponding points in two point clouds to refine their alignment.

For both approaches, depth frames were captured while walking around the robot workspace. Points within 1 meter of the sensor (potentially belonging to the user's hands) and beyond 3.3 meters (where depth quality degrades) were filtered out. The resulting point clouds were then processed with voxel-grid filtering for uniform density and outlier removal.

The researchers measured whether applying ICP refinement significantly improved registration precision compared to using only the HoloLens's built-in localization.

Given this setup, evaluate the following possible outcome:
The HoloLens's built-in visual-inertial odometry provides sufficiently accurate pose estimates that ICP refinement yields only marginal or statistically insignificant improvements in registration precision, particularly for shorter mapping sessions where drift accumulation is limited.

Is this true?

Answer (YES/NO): YES